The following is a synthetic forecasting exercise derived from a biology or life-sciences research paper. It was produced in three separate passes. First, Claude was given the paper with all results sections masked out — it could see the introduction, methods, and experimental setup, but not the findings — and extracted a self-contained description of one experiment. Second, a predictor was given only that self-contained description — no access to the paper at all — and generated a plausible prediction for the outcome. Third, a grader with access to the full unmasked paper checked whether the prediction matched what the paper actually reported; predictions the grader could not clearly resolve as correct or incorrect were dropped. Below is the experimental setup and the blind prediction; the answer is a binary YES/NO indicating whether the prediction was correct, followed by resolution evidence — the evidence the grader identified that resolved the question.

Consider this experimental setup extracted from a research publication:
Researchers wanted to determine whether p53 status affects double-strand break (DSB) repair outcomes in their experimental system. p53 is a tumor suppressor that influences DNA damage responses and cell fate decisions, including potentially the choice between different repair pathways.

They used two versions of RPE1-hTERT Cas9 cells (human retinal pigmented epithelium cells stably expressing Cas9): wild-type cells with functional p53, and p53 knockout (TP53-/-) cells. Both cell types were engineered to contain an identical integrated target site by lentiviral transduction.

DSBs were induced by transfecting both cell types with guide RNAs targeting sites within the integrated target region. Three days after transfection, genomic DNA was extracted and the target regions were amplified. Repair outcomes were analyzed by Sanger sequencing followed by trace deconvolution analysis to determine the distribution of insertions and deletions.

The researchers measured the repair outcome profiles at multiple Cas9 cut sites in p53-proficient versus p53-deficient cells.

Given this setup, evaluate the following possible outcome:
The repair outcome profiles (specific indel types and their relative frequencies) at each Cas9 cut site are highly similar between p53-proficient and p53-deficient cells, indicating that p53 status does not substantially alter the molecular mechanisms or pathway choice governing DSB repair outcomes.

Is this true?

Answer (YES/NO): YES